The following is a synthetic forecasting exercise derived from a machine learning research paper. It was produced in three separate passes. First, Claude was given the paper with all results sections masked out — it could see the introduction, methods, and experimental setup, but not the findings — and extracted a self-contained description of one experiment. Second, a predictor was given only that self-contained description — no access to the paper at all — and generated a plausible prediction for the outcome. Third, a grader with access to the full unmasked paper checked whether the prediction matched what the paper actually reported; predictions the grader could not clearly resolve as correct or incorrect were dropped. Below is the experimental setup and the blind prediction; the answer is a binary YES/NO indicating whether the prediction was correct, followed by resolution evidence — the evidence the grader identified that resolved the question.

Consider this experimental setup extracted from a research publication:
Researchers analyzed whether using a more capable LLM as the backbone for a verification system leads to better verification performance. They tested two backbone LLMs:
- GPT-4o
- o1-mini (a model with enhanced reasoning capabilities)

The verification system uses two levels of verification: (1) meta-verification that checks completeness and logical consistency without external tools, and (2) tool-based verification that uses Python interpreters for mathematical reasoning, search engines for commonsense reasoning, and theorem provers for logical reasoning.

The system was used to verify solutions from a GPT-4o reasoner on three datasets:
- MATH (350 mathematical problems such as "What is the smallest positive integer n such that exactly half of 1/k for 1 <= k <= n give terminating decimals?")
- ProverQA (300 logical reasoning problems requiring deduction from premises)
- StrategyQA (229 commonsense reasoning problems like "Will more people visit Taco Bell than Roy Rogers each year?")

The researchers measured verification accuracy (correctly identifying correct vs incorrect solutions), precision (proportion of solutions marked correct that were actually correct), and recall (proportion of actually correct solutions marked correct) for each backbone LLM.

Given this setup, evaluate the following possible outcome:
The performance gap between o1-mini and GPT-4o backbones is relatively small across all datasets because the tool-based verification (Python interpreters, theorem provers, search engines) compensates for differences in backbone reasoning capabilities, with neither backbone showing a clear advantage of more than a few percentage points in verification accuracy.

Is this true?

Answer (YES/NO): YES